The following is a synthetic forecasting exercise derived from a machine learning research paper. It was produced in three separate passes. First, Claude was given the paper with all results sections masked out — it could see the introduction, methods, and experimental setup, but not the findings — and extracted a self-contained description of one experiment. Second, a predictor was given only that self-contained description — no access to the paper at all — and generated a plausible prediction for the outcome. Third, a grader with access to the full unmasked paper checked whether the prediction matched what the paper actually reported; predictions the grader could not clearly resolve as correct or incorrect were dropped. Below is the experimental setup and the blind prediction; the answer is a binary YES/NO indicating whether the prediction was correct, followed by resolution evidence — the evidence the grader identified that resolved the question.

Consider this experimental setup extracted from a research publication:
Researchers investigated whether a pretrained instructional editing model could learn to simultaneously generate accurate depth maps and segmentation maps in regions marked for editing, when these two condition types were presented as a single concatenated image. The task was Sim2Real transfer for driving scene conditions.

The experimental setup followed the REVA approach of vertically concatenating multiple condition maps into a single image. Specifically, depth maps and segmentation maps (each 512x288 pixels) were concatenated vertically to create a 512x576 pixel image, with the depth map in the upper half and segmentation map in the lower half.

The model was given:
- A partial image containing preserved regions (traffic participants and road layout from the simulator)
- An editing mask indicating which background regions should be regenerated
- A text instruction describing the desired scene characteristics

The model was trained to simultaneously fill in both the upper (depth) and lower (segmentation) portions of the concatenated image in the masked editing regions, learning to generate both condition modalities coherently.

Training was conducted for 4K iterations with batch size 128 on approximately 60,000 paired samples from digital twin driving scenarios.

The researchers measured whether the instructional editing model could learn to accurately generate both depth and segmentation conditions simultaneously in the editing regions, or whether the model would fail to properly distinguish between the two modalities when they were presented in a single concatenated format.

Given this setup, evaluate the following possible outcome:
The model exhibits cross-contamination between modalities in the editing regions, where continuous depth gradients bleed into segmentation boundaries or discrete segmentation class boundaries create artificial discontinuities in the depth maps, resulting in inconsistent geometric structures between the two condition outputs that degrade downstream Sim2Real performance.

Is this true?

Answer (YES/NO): NO